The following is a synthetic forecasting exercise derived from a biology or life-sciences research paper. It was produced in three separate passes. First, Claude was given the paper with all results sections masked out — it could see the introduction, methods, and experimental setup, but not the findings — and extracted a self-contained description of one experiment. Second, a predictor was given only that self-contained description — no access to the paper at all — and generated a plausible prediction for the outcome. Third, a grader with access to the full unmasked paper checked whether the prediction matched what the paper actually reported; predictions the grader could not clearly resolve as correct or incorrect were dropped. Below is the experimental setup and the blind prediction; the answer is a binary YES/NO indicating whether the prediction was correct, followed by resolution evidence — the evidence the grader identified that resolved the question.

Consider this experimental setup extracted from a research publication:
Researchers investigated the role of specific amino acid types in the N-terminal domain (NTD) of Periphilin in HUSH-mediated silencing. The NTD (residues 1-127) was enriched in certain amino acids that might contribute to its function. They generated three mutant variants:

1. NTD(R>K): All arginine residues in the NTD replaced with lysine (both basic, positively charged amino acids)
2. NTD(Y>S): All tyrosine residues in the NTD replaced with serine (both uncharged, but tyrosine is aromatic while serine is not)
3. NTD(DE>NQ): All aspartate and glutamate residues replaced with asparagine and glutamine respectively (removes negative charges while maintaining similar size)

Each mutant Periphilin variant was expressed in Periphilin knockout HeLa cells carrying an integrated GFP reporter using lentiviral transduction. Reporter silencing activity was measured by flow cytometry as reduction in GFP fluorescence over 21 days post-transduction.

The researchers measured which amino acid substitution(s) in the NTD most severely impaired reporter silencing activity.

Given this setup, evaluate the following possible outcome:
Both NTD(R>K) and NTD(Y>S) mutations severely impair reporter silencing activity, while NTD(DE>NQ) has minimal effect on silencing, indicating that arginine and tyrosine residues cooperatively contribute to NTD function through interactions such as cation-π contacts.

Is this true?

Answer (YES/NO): YES